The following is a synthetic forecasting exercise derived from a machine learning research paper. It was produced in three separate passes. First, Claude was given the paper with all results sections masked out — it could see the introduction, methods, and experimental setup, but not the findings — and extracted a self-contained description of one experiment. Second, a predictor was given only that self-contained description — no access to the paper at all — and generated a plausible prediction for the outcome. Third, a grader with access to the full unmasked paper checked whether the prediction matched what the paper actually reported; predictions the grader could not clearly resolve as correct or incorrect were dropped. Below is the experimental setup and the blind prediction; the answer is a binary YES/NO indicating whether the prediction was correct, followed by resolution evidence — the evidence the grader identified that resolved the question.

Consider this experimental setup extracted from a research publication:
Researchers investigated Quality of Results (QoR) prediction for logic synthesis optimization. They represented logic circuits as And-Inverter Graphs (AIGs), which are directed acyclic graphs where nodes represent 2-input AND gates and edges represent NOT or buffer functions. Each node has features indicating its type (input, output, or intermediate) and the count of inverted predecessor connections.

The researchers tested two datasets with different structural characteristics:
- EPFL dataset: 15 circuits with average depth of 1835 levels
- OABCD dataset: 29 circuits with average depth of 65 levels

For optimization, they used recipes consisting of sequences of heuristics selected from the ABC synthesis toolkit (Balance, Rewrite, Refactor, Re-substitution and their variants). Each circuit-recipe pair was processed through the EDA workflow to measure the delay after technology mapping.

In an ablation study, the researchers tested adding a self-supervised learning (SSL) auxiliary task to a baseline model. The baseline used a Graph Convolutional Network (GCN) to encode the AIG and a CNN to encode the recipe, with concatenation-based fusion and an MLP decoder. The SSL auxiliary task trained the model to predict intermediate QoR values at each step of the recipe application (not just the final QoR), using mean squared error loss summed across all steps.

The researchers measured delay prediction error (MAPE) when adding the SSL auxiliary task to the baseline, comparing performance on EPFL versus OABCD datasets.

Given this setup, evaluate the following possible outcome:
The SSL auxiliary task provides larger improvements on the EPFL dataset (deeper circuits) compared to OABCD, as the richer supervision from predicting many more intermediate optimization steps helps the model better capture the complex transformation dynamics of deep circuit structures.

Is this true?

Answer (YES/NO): YES